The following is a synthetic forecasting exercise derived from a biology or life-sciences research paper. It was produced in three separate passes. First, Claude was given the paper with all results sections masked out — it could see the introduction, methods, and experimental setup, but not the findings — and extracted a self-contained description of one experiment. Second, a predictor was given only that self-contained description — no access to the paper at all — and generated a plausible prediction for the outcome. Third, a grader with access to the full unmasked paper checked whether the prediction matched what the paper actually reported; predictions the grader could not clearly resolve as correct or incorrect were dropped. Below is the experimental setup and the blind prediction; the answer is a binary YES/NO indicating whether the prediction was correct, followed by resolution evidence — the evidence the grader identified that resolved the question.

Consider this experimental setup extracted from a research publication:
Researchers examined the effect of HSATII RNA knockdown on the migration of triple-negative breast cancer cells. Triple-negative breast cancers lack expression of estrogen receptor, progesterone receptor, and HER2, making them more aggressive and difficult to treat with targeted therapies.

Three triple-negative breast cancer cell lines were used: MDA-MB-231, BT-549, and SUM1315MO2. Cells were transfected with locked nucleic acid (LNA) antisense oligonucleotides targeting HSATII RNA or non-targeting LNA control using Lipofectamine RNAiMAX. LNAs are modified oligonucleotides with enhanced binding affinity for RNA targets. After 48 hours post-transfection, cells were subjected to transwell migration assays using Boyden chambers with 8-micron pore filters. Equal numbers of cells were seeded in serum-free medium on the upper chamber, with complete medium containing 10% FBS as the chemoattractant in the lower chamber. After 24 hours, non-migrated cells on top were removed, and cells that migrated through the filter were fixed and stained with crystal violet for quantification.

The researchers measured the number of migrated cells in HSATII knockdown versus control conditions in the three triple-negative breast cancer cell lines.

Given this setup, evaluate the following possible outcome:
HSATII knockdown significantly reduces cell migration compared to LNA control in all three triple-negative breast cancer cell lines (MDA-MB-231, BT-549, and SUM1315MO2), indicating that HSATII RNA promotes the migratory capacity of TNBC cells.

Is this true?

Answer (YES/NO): YES